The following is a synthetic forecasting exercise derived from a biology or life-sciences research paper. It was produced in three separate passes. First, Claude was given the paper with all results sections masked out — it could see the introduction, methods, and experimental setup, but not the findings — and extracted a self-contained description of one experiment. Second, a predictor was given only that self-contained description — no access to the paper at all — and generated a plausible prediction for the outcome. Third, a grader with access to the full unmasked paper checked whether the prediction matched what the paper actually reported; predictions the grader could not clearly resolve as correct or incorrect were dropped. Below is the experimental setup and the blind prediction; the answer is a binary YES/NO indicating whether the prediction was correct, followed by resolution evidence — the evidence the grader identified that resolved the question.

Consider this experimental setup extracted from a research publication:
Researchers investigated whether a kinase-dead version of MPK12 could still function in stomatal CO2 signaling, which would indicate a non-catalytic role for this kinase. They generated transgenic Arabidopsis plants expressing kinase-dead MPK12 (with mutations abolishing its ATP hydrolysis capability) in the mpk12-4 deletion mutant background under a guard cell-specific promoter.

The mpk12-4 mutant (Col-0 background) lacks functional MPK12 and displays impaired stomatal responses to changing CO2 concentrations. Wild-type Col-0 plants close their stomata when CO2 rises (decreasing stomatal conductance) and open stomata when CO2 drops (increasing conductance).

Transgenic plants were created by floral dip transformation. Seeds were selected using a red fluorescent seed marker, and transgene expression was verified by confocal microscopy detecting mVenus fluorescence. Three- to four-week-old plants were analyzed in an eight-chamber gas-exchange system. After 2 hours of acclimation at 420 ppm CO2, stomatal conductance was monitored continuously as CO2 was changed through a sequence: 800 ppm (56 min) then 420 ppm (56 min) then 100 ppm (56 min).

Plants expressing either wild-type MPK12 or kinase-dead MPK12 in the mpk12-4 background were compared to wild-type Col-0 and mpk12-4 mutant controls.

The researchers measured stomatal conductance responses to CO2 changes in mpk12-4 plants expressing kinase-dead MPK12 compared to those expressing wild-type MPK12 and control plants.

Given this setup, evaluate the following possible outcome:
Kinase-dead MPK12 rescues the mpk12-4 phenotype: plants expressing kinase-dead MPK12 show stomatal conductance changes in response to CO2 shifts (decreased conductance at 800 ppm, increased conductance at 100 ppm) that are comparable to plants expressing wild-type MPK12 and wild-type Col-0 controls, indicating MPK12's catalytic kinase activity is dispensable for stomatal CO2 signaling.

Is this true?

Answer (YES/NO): YES